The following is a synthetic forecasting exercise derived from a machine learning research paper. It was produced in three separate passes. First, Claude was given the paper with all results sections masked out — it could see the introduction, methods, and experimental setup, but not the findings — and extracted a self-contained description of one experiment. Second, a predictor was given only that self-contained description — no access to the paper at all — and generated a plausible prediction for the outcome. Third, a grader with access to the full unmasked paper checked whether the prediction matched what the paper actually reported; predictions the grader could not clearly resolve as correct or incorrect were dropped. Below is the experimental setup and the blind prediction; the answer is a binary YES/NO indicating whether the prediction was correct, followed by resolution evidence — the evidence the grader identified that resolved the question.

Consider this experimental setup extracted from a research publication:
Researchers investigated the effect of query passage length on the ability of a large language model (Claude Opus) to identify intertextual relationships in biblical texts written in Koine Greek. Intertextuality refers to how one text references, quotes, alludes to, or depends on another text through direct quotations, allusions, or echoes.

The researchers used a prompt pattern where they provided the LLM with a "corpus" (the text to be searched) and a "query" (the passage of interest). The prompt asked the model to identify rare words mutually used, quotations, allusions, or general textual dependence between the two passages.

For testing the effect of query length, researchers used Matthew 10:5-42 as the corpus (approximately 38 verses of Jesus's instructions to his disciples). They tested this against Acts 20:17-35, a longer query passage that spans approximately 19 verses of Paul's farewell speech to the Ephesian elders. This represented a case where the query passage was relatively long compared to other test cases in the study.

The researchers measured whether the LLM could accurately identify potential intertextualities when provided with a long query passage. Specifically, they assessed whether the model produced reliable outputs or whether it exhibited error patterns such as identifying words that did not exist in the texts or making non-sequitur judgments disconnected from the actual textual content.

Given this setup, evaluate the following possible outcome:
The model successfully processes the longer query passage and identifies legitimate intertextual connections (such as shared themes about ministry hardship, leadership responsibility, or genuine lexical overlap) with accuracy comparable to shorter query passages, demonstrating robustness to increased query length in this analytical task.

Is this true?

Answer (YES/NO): NO